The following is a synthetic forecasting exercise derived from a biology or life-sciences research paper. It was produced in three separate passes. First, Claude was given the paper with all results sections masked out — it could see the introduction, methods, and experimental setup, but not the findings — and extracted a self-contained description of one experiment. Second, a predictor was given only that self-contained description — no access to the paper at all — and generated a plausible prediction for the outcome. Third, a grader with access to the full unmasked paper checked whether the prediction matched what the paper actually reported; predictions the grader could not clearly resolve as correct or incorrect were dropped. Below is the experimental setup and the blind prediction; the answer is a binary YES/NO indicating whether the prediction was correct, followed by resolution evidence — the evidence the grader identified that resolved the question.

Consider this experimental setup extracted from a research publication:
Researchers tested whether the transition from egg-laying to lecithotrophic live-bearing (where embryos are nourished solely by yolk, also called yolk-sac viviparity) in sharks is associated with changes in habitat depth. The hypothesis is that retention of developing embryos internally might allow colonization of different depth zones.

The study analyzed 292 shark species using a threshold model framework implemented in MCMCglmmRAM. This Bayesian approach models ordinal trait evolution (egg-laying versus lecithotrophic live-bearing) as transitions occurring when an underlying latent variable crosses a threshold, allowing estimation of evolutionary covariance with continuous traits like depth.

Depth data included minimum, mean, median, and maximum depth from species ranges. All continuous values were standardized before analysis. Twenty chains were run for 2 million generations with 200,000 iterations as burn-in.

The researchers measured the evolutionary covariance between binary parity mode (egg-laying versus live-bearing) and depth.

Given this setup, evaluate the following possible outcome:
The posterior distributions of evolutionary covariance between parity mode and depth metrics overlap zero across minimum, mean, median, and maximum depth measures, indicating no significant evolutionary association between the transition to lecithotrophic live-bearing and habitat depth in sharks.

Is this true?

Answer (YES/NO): NO